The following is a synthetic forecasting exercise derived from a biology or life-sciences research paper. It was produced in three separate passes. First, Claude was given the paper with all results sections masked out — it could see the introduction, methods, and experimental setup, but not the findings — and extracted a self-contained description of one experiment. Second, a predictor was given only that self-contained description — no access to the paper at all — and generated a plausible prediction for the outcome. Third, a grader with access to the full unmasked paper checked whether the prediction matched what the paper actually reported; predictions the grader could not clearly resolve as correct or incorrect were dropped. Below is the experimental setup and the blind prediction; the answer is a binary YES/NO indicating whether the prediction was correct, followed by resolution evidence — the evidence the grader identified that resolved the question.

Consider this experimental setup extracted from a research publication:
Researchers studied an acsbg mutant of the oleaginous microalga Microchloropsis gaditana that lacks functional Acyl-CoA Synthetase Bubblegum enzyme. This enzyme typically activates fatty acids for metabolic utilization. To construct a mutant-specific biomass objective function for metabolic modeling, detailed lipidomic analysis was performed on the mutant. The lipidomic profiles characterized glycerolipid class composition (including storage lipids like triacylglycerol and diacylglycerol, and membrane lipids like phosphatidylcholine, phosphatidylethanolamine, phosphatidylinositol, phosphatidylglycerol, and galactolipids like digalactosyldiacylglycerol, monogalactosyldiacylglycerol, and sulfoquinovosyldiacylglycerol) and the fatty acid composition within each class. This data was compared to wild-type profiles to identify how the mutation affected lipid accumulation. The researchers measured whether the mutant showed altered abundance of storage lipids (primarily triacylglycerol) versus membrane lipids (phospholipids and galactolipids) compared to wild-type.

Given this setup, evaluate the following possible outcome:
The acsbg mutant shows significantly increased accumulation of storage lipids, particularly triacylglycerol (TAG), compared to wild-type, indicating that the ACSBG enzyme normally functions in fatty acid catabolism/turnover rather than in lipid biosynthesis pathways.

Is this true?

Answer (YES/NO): NO